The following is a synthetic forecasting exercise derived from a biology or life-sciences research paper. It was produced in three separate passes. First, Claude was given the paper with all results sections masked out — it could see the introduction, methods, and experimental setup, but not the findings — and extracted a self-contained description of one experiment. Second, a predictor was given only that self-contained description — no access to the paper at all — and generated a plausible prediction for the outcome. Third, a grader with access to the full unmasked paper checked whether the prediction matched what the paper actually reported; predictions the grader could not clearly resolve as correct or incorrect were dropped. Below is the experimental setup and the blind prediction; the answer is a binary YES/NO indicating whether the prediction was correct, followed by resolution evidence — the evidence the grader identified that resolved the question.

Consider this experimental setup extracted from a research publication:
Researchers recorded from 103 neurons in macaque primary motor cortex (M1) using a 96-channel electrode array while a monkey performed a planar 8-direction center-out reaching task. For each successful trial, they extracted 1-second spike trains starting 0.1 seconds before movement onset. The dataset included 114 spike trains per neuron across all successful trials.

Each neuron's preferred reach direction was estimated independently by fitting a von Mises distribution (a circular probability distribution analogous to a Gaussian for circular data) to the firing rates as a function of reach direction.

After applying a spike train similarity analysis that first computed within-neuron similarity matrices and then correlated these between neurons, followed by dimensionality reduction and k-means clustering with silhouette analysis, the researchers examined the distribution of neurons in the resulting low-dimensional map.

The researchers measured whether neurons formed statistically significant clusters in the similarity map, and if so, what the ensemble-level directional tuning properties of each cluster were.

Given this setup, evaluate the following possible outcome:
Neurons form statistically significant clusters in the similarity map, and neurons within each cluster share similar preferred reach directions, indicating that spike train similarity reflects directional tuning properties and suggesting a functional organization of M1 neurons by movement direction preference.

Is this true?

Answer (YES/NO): YES